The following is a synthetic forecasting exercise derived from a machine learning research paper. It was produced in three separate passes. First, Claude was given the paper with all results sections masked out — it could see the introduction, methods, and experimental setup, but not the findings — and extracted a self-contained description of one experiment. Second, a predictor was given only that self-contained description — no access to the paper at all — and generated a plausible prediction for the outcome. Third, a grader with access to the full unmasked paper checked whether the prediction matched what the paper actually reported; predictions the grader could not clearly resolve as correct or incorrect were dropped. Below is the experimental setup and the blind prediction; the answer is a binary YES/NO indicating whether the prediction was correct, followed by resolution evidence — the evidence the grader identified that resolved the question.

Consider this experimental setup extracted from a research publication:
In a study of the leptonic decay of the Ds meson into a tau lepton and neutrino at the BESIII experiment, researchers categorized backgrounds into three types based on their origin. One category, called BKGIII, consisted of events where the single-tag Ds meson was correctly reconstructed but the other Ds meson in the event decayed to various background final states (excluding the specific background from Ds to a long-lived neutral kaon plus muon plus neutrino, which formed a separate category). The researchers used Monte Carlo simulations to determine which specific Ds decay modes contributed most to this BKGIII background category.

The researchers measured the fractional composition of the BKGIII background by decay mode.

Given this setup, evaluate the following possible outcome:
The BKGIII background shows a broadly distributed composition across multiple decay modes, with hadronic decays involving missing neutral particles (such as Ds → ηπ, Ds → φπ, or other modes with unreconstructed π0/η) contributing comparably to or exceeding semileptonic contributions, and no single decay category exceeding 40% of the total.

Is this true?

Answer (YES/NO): NO